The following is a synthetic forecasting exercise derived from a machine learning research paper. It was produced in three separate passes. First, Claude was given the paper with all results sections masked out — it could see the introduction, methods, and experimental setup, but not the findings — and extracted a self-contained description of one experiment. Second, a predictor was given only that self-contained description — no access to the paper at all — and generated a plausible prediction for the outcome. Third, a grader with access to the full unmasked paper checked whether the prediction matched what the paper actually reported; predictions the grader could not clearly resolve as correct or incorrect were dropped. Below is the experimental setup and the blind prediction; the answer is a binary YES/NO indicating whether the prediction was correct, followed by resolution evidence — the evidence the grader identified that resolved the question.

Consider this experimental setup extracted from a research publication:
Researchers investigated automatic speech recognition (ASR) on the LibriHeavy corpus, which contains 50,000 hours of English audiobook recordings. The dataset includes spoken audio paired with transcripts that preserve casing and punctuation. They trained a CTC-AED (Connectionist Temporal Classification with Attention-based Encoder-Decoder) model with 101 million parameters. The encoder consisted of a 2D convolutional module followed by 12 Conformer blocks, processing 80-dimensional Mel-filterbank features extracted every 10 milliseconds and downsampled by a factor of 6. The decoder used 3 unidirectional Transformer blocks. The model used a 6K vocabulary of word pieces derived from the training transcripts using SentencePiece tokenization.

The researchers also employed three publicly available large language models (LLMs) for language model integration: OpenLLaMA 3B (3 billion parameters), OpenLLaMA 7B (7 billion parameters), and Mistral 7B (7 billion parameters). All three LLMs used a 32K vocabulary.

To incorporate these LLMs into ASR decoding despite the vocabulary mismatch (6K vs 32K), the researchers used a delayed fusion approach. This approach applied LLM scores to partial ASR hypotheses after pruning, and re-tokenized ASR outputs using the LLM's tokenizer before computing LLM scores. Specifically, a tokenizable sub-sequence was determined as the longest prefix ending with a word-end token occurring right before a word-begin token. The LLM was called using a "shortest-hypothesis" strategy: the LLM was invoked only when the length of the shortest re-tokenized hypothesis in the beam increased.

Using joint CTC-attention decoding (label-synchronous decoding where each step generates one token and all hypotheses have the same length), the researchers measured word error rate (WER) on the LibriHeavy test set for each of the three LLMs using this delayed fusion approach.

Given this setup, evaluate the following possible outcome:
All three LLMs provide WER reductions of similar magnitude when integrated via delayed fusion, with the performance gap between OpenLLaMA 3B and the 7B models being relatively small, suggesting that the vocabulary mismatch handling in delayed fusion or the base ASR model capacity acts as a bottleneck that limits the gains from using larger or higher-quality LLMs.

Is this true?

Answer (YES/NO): NO